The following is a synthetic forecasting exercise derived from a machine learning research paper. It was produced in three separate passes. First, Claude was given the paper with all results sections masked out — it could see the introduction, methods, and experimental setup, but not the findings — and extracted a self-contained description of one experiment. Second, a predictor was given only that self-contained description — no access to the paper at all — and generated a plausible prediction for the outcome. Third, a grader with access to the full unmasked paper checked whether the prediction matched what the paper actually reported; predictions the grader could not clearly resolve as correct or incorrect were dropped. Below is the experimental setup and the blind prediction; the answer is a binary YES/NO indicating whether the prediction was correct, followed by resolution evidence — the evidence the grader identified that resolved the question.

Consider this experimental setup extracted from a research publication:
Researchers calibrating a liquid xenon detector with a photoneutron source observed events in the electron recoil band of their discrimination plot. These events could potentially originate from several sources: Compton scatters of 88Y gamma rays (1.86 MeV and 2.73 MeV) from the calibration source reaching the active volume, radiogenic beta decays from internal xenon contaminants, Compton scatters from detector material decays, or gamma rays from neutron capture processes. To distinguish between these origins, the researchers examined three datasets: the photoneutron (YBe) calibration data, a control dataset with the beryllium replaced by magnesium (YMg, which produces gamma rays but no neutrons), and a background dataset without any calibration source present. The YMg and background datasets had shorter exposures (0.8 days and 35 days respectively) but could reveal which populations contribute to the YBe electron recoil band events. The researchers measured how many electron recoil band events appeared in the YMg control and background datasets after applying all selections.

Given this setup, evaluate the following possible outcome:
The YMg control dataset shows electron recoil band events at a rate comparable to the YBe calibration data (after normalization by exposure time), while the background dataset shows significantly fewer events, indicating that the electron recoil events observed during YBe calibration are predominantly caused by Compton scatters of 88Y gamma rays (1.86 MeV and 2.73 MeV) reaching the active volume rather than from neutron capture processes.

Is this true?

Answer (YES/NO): NO